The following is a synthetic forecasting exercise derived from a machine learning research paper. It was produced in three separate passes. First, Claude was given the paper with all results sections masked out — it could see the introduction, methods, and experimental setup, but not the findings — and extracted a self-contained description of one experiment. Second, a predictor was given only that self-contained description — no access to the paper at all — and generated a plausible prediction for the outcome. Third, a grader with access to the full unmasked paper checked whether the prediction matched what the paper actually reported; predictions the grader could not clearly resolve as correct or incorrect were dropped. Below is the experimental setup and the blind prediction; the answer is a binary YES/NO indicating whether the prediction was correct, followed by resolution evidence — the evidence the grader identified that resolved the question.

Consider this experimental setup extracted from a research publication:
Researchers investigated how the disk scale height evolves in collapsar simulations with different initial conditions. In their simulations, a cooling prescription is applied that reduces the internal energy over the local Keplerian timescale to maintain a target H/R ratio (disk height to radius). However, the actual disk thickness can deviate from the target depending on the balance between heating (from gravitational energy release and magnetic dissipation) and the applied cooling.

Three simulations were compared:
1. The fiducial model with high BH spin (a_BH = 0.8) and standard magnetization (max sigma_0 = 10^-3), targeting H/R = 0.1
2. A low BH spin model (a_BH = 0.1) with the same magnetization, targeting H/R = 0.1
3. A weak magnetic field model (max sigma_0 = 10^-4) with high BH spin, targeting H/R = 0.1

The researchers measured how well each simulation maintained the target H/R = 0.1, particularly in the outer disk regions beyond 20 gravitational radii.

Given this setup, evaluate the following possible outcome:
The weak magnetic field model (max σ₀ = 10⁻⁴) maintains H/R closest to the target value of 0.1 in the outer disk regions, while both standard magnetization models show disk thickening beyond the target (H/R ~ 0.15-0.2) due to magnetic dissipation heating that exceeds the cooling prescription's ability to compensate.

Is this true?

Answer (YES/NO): NO